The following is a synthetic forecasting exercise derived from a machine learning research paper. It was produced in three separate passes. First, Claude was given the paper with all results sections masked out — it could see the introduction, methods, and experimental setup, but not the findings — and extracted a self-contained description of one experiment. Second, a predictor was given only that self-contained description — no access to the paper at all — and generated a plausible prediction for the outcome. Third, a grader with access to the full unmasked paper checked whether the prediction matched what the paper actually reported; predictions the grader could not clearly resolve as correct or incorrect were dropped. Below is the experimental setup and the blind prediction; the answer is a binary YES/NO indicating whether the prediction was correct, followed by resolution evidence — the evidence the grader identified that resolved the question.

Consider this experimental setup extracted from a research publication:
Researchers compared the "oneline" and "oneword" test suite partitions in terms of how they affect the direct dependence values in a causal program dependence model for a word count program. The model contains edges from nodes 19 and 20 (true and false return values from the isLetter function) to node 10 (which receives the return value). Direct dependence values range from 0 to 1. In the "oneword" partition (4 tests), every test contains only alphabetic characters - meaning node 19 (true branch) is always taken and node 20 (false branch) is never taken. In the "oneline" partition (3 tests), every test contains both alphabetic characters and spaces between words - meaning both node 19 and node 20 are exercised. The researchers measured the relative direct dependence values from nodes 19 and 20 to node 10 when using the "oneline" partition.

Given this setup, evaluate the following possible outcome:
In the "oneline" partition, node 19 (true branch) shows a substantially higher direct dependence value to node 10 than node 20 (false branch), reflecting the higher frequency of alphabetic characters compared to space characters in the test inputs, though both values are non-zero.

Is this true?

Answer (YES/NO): NO